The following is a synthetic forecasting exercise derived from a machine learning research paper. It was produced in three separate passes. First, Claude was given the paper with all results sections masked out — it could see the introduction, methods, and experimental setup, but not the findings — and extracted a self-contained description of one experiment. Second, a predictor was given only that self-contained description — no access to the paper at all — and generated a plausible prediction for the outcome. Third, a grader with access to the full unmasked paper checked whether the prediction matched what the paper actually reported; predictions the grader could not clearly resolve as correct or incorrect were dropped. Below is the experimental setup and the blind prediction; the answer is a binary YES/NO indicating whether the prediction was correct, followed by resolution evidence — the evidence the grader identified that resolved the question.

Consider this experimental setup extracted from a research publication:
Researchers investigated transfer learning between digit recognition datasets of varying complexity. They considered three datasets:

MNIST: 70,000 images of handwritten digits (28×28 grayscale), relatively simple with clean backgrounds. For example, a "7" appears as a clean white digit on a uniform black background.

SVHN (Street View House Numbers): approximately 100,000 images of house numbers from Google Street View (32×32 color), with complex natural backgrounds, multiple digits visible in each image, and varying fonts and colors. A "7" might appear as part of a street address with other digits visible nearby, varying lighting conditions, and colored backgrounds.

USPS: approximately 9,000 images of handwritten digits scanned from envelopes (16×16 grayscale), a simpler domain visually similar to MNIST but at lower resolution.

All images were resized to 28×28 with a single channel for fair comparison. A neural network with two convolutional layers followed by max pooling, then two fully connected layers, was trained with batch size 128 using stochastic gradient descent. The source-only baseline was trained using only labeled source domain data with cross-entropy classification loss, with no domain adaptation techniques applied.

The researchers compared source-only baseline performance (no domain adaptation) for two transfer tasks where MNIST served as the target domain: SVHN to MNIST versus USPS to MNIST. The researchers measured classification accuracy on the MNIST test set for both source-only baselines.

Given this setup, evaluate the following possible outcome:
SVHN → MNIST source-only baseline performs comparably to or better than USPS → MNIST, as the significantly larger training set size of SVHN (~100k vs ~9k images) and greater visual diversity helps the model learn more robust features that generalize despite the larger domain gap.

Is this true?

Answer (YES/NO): NO